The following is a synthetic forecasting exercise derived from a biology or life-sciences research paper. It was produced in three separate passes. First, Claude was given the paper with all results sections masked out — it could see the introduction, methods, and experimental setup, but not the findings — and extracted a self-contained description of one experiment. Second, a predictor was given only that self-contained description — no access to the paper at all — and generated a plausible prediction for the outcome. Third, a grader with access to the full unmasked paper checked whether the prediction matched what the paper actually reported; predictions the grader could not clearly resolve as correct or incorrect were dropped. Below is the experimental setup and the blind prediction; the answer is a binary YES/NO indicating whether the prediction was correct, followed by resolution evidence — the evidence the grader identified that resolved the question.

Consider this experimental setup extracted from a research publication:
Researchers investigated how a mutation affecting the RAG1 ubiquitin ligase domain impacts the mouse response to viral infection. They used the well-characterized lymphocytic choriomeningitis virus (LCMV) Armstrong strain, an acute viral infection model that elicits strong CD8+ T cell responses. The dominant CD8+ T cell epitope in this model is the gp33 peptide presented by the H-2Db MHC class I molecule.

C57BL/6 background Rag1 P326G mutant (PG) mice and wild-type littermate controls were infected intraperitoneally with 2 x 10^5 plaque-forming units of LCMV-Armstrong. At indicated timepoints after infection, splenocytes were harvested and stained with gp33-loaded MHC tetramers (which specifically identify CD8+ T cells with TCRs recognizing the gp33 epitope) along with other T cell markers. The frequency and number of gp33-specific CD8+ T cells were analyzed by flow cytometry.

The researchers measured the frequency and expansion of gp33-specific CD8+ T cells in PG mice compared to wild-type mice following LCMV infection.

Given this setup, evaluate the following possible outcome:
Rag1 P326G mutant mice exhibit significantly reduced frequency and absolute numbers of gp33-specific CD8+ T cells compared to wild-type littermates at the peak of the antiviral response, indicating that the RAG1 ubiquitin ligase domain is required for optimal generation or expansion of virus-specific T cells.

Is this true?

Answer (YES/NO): NO